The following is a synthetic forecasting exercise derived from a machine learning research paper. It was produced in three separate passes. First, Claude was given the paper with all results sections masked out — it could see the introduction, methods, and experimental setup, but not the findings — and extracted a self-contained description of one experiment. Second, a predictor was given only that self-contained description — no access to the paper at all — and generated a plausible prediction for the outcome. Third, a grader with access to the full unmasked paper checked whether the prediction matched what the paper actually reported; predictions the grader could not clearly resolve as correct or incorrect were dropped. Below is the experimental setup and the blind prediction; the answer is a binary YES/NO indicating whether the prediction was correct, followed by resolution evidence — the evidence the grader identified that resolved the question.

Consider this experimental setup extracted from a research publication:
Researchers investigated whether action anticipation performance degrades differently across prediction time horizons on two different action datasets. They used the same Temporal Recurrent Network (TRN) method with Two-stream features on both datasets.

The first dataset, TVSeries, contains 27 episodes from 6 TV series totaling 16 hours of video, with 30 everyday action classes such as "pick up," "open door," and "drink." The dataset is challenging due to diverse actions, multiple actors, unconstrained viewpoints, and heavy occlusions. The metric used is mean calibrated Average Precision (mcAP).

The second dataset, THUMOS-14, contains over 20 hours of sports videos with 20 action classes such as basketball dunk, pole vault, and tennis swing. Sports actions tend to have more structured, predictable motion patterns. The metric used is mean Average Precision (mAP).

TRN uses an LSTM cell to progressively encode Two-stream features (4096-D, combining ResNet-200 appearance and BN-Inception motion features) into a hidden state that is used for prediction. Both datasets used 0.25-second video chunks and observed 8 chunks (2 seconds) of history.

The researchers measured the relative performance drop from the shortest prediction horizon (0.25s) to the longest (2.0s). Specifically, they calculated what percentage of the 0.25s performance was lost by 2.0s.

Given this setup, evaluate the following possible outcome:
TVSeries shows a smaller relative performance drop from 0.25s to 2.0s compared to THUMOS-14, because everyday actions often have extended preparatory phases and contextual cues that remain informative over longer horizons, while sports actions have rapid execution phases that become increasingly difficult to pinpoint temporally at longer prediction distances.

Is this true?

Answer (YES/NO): YES